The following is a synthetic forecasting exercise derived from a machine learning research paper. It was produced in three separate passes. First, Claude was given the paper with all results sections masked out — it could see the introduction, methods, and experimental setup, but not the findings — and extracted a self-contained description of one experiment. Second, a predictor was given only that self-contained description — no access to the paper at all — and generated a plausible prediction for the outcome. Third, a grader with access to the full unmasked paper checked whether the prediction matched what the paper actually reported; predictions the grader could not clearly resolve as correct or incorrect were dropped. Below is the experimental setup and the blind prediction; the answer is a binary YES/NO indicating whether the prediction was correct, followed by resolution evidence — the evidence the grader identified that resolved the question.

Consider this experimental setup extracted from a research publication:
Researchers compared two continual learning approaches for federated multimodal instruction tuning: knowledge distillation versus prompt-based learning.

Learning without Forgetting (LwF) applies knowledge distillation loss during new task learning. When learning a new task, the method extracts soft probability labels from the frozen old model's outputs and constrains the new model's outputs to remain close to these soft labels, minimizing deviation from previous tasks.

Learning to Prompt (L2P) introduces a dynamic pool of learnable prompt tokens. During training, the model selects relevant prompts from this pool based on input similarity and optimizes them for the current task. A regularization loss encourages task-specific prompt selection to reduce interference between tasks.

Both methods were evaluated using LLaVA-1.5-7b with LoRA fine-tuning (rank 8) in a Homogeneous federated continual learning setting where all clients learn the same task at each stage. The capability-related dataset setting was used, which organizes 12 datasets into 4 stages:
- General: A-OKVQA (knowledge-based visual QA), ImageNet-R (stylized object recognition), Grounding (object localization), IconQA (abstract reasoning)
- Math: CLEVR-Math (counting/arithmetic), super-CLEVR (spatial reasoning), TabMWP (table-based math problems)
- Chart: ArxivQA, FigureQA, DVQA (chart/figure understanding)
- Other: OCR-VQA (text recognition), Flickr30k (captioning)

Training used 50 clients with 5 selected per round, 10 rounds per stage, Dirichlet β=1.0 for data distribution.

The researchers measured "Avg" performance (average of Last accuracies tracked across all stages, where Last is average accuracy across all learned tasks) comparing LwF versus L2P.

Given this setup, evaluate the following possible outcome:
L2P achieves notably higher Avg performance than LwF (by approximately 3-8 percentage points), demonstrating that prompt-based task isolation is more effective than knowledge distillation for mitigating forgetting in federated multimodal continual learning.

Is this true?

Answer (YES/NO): NO